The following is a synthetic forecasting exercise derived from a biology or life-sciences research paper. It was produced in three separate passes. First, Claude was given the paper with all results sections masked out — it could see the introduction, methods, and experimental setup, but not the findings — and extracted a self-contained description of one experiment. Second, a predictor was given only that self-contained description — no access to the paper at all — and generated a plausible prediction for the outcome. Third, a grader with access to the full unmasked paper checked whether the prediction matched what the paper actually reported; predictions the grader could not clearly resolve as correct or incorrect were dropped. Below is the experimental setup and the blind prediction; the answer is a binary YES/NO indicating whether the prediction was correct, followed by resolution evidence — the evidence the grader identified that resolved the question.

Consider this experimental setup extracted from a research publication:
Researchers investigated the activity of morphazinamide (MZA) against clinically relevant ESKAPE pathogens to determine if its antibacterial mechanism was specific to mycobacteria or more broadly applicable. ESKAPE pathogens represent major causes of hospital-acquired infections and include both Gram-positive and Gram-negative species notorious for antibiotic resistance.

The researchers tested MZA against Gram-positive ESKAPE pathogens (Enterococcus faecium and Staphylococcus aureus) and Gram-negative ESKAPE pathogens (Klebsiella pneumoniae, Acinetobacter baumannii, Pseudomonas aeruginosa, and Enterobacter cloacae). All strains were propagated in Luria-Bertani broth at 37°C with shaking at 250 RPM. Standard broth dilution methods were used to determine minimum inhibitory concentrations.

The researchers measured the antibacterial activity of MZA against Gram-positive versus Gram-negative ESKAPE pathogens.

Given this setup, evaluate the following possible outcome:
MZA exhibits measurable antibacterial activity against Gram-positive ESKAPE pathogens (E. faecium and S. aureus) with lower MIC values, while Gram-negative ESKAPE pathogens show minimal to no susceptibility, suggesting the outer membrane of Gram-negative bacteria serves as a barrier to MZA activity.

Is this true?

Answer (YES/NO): NO